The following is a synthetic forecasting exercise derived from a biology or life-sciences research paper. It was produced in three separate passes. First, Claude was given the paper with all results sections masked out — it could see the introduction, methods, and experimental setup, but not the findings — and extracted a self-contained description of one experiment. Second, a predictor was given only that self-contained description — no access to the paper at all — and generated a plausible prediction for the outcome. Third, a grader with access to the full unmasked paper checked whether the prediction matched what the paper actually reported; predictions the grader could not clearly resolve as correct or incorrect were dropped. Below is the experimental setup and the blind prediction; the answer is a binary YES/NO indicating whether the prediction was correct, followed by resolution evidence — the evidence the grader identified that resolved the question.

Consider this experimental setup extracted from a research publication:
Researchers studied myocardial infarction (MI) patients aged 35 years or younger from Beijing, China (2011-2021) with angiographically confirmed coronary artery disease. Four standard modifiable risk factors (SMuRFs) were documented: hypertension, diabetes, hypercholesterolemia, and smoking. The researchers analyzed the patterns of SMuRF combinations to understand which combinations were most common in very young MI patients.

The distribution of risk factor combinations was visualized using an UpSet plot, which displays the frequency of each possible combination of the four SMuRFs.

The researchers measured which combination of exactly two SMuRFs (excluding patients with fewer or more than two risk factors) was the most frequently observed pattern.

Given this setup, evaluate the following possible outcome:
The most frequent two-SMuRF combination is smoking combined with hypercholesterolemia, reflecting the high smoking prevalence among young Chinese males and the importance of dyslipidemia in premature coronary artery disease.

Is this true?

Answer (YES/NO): YES